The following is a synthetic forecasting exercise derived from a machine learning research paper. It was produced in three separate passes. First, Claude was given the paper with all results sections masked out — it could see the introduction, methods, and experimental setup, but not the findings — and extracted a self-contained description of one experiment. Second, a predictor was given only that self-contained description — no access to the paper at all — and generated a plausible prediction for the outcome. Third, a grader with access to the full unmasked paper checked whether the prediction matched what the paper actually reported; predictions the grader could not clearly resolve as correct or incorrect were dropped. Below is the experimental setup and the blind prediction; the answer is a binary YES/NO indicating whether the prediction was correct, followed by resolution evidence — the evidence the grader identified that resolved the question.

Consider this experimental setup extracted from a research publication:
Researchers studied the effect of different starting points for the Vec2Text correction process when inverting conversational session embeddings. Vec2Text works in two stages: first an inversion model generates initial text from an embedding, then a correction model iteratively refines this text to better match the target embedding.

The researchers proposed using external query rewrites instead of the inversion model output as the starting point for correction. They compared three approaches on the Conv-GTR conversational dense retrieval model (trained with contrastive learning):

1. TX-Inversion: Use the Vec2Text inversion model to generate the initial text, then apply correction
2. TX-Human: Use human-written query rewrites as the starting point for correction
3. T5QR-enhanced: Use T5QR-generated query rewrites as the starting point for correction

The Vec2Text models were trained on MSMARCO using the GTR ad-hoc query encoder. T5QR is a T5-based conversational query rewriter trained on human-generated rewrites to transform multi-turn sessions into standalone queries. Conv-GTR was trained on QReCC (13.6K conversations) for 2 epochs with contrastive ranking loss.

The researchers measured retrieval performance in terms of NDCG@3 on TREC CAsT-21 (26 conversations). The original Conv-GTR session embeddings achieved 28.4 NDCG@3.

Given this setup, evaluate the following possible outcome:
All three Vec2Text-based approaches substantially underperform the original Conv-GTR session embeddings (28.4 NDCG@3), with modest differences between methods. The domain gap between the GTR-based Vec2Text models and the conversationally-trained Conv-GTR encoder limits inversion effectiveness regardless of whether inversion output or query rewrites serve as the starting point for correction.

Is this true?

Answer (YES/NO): NO